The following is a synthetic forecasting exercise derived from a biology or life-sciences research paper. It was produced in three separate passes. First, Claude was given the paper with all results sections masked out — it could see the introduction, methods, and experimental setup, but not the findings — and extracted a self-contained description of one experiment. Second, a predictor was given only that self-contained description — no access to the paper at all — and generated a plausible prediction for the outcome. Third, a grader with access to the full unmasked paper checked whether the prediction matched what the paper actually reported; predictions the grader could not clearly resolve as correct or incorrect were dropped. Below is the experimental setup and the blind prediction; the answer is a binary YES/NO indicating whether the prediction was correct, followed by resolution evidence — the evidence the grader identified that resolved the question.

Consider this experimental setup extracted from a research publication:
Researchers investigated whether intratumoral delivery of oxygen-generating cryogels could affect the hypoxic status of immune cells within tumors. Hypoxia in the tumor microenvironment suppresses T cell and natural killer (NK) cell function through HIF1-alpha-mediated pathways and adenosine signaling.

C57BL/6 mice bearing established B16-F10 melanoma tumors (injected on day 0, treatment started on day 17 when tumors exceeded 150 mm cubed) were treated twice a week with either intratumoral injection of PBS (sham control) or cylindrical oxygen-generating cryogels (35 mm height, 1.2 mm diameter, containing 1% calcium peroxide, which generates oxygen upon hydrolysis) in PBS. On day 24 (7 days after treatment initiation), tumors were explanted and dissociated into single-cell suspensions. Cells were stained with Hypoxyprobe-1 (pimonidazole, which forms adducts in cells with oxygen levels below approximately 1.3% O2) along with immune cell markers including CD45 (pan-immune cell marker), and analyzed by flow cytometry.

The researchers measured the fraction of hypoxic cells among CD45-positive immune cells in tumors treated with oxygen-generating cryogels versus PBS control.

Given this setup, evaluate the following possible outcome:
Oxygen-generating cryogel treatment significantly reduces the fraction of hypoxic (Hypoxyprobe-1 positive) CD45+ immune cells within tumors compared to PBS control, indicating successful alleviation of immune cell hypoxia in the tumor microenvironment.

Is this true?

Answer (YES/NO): YES